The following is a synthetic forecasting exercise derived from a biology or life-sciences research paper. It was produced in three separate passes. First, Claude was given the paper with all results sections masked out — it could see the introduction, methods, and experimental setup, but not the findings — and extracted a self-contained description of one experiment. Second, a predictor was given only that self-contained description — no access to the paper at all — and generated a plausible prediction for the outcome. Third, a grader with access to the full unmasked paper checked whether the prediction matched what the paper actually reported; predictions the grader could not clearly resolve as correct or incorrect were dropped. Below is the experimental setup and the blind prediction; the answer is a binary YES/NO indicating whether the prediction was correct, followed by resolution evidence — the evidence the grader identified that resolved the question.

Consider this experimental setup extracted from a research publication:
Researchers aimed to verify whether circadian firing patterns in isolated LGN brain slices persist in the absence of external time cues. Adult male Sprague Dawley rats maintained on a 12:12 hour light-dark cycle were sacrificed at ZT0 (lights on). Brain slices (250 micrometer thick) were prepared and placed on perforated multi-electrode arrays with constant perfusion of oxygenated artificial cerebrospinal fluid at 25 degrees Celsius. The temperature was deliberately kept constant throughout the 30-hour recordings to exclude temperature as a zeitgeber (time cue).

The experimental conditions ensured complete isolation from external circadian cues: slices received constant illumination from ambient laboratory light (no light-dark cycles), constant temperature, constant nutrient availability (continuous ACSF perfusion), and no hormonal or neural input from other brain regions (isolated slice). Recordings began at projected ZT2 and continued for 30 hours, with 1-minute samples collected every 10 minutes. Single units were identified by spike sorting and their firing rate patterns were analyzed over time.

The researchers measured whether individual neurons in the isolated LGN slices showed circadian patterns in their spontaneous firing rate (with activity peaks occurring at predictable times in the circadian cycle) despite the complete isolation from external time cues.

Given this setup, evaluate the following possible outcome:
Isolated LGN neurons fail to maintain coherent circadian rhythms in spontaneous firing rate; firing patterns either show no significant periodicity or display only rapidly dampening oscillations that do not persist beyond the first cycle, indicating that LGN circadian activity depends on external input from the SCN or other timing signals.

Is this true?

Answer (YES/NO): NO